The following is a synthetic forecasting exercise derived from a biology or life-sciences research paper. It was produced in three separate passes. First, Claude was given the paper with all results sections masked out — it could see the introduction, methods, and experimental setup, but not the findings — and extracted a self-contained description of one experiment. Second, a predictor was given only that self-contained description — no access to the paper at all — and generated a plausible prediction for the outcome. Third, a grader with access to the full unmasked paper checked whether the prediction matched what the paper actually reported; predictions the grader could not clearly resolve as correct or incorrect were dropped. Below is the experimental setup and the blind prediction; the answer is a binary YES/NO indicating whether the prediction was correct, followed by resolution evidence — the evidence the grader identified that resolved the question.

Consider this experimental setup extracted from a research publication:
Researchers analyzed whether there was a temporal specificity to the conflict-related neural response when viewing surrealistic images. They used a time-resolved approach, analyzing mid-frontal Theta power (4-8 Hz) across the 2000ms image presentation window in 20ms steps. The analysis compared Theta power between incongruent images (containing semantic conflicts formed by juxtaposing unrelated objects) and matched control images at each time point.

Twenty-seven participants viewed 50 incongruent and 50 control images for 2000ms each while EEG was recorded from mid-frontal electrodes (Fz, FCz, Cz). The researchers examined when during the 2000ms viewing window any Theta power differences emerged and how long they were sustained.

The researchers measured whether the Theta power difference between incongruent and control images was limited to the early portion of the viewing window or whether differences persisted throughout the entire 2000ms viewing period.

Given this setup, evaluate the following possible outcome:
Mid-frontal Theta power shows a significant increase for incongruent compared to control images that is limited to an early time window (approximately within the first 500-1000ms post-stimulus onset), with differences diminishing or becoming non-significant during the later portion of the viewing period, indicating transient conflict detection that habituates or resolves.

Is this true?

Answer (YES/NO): YES